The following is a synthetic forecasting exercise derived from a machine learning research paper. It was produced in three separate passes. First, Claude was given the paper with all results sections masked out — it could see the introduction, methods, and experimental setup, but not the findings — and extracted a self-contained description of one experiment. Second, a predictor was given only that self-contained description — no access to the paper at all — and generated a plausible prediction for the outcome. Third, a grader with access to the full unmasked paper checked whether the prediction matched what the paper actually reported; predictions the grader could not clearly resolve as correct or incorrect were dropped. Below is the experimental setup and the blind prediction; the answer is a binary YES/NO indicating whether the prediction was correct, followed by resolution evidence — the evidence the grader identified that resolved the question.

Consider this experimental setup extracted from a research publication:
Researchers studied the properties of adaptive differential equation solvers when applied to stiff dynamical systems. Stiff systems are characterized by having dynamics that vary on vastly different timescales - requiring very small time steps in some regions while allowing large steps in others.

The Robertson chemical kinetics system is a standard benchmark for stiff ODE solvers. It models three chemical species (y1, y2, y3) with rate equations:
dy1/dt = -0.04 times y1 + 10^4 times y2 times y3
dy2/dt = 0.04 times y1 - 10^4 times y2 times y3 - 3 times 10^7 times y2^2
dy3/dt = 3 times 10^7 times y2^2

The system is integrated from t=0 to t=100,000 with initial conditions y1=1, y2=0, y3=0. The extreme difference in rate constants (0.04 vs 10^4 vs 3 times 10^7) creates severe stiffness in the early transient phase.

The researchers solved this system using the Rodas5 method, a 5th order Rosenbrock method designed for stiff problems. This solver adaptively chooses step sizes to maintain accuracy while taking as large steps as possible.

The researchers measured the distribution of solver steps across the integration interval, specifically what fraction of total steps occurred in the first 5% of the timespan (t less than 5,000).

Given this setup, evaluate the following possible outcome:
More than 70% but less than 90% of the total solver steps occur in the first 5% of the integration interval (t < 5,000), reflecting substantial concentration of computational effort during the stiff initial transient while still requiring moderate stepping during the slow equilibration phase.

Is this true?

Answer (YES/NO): YES